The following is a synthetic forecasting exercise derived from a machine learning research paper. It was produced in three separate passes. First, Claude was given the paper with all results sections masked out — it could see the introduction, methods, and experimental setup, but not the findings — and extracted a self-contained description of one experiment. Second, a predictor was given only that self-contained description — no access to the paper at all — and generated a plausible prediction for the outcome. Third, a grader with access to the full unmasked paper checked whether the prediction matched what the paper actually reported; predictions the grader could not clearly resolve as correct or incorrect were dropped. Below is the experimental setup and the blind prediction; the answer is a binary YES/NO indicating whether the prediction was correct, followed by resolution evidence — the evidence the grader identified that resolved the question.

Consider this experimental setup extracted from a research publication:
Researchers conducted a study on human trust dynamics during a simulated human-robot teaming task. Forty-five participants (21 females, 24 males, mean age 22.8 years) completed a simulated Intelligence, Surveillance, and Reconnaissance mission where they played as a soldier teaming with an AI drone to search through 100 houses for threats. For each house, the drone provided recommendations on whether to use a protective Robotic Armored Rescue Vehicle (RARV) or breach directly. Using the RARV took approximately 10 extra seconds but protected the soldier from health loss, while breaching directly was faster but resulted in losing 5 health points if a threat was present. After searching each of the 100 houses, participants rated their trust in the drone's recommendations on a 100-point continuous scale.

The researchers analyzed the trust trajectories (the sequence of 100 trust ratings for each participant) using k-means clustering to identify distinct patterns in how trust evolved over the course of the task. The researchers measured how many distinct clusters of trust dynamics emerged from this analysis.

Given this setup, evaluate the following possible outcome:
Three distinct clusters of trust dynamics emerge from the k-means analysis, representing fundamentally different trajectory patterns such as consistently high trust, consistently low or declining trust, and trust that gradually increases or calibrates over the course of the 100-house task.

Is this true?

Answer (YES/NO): NO